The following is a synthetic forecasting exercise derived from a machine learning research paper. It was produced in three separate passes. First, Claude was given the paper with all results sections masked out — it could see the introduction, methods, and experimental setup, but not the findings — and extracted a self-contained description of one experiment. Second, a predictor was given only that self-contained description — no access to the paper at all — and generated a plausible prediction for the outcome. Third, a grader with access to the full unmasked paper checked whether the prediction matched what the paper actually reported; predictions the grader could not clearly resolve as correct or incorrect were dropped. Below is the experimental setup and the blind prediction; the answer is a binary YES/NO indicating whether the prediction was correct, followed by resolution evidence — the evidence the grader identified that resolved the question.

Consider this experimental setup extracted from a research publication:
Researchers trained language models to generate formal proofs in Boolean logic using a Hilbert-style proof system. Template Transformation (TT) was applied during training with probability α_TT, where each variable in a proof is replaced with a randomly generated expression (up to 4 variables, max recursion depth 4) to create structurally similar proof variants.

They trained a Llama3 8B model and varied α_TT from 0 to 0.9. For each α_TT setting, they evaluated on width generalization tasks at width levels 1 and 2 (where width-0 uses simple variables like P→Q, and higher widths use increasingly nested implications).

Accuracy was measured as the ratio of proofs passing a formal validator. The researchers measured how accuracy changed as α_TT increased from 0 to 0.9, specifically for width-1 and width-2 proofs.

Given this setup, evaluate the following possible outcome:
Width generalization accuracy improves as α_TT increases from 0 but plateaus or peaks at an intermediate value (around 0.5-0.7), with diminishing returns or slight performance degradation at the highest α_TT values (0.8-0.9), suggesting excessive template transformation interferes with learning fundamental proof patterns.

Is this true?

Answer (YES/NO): NO